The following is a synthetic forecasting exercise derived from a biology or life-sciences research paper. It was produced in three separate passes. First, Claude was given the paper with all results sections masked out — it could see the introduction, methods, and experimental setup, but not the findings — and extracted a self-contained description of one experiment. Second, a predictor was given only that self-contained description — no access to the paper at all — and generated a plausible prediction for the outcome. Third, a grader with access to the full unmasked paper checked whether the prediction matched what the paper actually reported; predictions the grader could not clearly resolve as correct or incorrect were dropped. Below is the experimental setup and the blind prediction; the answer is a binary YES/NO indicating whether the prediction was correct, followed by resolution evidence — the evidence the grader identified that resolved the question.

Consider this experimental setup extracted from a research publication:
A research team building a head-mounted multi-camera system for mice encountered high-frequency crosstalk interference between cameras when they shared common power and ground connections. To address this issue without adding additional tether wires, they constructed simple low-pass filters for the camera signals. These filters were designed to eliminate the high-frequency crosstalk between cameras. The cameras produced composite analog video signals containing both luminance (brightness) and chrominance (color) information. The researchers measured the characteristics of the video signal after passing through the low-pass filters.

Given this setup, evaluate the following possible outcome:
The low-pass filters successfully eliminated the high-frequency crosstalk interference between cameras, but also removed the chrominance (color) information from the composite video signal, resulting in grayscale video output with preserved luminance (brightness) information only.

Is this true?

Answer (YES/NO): NO